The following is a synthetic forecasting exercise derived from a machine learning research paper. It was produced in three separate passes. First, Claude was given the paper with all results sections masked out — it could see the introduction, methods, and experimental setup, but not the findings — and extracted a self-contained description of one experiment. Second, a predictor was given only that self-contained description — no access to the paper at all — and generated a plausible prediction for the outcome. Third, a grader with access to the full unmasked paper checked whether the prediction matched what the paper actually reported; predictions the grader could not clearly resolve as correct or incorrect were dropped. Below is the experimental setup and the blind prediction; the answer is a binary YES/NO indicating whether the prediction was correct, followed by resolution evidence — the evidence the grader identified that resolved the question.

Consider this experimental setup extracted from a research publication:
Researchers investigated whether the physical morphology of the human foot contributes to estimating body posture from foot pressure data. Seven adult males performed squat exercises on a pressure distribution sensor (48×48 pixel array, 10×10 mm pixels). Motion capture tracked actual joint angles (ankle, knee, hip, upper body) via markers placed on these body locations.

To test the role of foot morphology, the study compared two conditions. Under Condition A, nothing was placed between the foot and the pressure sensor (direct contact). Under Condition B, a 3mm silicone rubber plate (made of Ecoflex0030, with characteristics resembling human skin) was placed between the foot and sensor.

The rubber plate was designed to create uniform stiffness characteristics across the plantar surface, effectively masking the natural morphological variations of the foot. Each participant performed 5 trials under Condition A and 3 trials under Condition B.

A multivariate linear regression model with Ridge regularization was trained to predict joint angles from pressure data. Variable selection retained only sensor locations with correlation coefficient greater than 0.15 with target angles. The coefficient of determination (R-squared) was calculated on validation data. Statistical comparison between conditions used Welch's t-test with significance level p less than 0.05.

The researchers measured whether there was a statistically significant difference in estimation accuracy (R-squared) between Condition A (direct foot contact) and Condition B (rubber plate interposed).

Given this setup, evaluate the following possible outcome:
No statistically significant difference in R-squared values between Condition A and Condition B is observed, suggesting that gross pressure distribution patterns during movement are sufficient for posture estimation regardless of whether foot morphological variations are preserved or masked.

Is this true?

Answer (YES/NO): NO